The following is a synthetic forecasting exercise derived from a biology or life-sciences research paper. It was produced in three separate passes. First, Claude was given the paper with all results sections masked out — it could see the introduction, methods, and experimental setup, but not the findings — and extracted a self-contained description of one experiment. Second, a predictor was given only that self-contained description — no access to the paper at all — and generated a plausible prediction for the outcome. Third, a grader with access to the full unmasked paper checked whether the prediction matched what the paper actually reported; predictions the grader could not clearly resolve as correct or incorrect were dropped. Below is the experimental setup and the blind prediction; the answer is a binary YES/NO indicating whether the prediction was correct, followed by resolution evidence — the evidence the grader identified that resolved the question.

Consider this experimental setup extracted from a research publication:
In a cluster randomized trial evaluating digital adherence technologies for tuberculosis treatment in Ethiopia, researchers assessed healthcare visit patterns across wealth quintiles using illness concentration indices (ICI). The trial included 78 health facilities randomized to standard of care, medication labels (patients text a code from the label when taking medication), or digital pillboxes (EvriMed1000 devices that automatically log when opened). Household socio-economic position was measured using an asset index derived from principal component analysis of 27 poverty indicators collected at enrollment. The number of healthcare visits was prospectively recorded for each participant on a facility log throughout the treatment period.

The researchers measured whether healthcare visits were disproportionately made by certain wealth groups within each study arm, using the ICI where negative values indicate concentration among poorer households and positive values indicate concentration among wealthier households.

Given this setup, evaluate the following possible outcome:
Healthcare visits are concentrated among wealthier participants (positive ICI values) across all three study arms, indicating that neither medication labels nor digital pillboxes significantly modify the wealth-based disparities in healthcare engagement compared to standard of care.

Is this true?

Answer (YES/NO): NO